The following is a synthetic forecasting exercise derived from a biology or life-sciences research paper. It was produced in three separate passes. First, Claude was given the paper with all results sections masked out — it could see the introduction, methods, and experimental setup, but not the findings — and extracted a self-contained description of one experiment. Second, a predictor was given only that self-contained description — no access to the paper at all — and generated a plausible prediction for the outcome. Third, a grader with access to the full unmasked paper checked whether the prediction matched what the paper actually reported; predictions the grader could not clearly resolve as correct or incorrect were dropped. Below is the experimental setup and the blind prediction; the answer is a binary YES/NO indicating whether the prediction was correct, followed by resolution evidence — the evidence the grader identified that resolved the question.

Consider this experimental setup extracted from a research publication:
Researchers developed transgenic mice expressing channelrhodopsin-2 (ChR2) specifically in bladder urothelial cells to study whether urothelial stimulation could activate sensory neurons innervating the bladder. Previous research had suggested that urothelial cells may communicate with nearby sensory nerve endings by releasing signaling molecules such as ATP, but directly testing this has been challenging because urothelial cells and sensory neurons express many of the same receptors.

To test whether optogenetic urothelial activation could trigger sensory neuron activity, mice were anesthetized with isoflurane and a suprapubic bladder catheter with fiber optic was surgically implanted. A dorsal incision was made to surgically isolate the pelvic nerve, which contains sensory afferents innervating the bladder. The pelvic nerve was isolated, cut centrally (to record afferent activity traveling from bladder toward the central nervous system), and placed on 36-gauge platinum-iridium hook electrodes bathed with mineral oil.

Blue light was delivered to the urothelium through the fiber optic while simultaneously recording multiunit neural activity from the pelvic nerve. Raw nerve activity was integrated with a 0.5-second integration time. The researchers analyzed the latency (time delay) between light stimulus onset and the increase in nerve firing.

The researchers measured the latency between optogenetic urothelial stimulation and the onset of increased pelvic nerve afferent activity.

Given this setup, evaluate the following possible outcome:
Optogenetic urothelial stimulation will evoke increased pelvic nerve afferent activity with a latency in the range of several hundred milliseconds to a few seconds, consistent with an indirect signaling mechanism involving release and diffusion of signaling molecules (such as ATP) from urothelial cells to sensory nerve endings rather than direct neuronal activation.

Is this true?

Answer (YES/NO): NO